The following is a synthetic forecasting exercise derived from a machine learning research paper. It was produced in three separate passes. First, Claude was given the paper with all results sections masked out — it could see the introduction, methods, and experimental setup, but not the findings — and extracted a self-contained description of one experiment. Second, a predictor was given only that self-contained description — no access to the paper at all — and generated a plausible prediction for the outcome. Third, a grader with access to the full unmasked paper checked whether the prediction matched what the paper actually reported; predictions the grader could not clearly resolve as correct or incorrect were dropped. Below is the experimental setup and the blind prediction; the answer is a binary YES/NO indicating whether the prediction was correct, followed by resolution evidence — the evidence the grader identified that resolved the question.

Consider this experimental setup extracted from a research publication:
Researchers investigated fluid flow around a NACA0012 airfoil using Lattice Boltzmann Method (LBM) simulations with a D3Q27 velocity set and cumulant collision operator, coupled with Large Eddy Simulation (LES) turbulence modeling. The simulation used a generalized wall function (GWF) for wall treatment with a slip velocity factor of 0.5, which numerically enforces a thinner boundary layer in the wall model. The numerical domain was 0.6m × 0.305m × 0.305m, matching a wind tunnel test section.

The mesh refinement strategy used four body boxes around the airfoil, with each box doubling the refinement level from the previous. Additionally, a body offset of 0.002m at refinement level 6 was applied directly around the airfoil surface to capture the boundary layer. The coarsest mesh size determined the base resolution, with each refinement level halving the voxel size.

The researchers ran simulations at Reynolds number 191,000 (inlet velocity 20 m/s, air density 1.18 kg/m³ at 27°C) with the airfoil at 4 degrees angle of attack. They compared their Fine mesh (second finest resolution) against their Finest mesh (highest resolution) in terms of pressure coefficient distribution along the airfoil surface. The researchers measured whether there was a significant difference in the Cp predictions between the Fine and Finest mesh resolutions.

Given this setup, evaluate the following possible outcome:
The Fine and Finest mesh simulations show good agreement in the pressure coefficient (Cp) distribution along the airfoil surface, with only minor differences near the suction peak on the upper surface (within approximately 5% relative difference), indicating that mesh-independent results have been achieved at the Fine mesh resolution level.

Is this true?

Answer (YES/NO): NO